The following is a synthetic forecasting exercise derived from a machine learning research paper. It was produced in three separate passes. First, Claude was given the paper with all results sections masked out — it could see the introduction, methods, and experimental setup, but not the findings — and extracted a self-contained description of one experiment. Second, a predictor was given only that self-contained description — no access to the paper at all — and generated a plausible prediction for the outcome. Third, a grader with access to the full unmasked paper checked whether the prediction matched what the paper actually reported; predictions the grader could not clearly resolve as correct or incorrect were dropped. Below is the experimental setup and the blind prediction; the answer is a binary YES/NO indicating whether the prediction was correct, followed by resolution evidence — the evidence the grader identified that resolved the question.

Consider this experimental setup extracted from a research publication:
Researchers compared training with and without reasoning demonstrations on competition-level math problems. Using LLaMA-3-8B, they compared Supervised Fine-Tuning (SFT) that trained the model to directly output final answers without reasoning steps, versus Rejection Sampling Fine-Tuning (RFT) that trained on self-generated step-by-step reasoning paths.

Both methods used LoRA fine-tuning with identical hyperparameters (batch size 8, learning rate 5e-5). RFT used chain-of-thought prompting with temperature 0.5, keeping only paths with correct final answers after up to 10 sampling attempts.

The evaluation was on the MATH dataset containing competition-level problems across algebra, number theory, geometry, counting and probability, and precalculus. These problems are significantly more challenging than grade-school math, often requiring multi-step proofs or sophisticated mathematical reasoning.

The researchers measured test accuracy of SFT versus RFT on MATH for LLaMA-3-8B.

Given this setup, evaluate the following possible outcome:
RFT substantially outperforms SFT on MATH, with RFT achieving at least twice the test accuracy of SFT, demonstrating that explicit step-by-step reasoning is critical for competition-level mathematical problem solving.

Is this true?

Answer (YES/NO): NO